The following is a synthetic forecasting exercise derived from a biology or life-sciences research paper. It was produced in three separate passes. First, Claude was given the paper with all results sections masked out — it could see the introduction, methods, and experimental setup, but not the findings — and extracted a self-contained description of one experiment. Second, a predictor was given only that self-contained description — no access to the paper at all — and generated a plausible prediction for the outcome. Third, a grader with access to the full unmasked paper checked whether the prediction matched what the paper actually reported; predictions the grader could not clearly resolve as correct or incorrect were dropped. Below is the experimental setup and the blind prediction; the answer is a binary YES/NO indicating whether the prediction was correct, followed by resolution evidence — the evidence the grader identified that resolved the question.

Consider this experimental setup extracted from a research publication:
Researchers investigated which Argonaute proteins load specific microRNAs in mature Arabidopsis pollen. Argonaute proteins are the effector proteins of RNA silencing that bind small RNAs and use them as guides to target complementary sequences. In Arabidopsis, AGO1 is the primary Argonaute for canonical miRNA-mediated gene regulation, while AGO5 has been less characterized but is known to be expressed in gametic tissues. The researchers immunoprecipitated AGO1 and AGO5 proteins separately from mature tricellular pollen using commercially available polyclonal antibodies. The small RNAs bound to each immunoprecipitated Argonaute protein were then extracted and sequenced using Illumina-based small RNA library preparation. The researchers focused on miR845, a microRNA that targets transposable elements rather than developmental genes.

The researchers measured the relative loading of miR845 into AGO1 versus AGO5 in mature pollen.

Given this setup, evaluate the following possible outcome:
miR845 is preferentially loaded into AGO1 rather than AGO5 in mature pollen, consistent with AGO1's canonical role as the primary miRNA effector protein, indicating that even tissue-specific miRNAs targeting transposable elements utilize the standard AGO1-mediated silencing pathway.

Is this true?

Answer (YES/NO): NO